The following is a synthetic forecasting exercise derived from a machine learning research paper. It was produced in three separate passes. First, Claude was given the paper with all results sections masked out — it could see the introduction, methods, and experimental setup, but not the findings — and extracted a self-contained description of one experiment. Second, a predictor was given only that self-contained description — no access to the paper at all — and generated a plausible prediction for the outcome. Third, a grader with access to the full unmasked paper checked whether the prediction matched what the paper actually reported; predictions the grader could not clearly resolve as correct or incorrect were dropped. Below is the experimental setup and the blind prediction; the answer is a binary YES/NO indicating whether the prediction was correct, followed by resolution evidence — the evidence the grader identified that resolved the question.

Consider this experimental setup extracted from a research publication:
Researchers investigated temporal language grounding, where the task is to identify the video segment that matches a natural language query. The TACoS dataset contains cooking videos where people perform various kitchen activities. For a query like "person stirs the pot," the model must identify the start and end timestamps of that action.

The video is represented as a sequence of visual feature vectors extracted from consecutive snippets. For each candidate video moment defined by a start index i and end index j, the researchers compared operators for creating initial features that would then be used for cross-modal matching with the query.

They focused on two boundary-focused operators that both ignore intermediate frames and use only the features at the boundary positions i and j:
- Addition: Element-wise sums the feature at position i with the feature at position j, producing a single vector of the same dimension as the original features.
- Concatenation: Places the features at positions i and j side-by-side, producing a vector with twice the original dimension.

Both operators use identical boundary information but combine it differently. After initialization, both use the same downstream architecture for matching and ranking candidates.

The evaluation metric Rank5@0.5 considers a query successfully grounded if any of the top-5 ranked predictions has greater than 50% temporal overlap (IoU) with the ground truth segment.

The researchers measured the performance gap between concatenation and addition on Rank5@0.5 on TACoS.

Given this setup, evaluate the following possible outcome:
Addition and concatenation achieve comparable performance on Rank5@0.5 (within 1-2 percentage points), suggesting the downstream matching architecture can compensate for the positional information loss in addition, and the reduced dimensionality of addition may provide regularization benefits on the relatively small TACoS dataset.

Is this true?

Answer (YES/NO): YES